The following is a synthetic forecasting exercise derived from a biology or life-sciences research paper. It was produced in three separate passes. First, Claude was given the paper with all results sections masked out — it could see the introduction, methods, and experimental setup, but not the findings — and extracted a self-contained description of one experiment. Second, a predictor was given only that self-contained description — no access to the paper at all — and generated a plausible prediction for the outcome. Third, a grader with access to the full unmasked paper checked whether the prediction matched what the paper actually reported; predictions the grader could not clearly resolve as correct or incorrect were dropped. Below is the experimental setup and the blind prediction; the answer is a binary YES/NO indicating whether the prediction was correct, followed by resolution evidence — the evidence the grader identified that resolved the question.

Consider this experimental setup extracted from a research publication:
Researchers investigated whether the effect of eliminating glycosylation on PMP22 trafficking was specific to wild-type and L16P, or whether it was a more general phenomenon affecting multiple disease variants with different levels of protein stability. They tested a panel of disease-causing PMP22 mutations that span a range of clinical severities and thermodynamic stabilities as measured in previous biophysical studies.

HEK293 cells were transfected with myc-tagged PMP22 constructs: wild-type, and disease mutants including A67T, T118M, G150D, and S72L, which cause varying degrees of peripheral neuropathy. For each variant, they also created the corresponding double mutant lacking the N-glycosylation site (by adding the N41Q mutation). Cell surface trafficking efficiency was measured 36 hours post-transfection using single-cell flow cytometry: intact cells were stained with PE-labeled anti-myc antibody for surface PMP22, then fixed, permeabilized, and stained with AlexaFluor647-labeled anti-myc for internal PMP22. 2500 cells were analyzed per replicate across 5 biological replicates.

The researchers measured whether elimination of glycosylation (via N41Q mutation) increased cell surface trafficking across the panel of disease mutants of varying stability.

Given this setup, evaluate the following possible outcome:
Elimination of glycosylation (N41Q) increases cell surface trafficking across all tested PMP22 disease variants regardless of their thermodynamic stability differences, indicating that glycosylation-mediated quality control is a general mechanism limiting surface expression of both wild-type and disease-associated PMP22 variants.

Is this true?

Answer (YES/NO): YES